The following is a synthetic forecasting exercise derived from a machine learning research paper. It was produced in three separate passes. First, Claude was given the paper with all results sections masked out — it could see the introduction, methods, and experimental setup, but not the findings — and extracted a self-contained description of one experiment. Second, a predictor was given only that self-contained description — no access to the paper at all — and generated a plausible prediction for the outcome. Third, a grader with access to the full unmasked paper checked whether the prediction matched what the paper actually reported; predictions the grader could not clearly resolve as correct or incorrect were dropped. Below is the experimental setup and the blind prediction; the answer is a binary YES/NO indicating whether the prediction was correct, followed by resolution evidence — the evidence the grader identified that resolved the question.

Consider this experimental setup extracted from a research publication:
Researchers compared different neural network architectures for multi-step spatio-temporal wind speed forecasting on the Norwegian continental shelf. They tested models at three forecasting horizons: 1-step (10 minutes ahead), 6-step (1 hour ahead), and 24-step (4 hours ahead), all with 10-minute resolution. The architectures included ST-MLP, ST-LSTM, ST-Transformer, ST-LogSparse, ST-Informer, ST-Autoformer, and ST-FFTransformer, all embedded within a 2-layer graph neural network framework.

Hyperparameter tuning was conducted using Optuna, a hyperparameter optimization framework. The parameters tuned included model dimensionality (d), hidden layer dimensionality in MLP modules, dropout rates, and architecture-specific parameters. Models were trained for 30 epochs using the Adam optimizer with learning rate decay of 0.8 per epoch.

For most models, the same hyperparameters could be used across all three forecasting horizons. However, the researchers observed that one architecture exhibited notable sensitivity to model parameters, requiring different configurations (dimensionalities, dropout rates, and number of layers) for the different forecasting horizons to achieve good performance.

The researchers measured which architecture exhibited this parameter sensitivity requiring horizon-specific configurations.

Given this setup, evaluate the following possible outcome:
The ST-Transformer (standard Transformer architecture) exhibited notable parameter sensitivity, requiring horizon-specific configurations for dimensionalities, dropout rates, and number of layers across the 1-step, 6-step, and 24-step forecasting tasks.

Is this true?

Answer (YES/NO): NO